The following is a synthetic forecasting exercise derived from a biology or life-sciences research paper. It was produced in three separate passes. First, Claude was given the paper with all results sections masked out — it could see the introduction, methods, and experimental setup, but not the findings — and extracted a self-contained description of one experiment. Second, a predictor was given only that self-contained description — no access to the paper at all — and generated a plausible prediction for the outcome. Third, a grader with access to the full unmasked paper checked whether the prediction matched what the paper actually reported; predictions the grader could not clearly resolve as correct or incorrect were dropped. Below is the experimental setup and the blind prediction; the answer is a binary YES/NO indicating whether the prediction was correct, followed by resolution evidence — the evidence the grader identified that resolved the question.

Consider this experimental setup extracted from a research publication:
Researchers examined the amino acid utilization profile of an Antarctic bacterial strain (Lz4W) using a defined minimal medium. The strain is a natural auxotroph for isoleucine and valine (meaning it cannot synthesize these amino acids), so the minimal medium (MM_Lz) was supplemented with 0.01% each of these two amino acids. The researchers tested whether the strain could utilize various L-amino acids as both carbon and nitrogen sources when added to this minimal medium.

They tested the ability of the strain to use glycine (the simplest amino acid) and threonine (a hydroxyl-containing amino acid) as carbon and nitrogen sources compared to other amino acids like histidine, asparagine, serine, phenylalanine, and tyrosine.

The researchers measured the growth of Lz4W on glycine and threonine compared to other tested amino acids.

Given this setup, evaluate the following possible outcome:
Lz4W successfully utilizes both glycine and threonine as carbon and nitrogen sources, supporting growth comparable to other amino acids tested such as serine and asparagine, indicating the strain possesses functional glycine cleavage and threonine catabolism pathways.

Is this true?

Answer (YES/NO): NO